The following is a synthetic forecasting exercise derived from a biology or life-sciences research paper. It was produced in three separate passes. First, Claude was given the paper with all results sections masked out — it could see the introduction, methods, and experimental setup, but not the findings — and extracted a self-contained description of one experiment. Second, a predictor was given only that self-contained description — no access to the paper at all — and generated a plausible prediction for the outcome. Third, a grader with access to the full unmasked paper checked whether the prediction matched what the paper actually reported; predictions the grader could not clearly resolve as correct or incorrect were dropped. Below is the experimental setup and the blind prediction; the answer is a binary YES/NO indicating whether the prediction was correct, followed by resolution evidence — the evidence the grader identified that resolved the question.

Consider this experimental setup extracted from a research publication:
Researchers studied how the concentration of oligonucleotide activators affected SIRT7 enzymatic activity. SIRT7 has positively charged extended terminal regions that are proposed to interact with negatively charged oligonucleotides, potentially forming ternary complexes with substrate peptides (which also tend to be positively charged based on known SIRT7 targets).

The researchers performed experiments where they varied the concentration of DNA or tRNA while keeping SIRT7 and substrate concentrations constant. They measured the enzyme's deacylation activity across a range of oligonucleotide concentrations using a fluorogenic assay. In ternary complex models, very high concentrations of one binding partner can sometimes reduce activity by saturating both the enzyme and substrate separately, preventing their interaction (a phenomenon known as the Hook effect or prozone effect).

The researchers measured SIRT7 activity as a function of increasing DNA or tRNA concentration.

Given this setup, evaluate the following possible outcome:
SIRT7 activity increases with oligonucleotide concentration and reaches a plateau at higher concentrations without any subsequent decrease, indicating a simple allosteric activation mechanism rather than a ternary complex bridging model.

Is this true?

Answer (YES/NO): NO